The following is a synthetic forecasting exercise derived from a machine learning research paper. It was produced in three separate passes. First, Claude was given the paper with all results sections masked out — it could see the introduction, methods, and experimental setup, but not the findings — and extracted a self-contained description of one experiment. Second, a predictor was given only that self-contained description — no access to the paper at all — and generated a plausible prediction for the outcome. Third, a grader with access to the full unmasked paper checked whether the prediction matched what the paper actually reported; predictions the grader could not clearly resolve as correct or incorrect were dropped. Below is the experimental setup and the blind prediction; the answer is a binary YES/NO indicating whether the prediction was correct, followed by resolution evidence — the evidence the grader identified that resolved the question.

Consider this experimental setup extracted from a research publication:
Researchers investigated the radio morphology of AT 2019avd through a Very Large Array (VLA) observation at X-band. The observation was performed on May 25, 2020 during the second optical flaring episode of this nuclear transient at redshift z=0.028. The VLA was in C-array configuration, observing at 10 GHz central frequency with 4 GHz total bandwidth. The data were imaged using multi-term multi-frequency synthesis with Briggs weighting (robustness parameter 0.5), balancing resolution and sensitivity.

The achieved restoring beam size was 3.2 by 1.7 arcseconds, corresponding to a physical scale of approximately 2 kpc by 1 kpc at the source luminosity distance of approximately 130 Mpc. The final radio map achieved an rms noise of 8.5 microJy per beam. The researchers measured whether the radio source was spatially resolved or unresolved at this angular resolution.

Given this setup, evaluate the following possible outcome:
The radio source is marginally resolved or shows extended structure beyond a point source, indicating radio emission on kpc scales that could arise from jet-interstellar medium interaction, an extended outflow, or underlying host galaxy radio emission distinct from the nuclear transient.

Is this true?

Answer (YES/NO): NO